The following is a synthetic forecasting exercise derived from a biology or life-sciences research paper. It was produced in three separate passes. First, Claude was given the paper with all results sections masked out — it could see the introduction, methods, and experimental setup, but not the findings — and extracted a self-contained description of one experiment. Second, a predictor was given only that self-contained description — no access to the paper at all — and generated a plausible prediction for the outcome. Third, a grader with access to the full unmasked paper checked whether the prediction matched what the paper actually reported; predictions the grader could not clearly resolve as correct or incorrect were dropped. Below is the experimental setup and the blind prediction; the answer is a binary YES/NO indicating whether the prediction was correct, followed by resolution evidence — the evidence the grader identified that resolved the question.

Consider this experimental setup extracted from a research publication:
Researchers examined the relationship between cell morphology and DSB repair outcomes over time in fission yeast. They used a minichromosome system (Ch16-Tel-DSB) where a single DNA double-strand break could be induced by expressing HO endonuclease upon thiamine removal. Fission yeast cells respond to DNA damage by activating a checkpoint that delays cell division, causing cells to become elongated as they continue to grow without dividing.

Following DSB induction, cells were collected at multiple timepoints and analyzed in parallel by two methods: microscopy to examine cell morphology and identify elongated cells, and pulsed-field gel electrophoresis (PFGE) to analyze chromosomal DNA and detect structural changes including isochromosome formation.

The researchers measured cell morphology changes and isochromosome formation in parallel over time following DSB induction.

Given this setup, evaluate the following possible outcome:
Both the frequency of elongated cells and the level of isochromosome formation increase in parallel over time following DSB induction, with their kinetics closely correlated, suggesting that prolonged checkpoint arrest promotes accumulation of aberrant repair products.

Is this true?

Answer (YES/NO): NO